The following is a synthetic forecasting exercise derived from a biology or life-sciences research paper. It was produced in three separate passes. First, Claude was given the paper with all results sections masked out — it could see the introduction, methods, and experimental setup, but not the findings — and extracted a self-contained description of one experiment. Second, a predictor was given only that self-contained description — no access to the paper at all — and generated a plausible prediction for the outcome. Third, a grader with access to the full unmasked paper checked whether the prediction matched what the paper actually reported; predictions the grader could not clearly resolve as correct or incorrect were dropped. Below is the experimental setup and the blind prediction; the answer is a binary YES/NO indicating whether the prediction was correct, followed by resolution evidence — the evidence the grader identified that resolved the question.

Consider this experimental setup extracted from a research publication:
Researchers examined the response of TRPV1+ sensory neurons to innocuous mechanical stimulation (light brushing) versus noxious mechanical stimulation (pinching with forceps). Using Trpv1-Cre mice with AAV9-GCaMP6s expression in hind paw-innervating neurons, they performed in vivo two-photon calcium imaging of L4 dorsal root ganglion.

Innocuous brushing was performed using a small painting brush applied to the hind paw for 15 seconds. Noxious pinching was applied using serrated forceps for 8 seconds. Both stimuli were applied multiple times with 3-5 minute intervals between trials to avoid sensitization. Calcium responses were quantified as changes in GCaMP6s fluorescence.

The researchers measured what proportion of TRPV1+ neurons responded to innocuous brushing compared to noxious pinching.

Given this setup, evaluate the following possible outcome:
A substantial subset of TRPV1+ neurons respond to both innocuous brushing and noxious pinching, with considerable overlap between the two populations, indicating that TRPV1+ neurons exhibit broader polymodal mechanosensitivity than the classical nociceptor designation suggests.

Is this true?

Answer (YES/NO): NO